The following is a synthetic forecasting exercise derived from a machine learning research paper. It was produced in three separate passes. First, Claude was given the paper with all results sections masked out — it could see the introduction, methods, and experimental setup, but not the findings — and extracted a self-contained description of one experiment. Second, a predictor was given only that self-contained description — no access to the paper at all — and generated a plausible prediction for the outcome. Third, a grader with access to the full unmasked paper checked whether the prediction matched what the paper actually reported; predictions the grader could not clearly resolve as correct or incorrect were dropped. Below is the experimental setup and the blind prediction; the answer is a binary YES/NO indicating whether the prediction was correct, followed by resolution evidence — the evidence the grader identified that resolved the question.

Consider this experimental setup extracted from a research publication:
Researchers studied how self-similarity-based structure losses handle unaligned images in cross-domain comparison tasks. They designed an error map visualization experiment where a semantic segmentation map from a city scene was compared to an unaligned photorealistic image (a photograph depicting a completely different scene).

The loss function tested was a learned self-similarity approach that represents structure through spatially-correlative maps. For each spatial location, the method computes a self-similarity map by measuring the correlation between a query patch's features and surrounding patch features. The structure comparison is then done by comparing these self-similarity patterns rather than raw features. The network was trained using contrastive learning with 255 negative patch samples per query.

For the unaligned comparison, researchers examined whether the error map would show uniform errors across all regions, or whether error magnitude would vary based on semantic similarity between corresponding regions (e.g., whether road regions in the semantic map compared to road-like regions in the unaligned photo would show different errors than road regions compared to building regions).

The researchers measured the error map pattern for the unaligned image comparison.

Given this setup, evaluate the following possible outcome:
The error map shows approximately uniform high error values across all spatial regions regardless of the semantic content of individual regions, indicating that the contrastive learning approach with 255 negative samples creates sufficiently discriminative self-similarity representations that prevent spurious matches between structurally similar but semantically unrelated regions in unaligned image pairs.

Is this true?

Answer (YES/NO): NO